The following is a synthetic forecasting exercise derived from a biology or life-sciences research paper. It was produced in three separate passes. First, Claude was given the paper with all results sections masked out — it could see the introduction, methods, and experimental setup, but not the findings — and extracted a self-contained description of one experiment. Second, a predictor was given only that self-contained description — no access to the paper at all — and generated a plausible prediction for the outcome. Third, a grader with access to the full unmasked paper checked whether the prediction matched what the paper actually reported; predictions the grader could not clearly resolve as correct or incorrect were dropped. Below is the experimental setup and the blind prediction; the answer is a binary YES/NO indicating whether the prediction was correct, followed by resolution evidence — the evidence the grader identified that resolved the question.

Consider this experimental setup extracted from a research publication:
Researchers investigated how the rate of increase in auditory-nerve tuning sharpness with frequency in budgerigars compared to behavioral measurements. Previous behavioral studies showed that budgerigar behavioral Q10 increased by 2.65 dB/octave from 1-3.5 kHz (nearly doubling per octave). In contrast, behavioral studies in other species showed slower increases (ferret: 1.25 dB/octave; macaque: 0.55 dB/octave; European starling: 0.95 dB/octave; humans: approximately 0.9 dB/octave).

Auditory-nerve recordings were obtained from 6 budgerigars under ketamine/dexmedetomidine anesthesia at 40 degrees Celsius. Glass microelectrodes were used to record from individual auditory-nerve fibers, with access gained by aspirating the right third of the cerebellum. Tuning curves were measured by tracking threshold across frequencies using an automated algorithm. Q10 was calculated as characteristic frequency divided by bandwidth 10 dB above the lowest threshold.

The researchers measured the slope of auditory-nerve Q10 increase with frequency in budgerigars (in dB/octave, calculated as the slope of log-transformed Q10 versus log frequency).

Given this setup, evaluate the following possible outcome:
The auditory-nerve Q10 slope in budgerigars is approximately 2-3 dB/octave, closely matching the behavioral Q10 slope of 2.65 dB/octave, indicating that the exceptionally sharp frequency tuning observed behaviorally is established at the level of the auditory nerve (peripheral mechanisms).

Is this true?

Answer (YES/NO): NO